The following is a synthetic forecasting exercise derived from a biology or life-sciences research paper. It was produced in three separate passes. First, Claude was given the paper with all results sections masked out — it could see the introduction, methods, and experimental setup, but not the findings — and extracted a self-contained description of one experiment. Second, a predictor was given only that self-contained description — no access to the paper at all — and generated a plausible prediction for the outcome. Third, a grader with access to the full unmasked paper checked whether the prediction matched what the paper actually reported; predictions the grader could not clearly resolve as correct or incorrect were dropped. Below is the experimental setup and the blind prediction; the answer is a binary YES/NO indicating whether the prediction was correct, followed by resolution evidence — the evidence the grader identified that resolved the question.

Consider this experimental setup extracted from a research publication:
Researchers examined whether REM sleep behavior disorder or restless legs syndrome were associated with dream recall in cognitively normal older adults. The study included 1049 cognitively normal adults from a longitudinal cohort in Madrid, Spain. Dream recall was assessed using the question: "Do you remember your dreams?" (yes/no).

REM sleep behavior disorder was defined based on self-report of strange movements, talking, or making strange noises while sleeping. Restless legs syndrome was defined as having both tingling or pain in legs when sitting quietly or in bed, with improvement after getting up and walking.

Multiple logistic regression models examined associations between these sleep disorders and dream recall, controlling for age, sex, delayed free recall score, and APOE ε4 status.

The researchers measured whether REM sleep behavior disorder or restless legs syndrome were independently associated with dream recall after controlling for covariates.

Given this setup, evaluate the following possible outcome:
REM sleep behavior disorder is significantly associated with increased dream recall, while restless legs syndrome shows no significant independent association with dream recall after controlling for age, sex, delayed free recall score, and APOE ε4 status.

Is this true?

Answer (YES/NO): NO